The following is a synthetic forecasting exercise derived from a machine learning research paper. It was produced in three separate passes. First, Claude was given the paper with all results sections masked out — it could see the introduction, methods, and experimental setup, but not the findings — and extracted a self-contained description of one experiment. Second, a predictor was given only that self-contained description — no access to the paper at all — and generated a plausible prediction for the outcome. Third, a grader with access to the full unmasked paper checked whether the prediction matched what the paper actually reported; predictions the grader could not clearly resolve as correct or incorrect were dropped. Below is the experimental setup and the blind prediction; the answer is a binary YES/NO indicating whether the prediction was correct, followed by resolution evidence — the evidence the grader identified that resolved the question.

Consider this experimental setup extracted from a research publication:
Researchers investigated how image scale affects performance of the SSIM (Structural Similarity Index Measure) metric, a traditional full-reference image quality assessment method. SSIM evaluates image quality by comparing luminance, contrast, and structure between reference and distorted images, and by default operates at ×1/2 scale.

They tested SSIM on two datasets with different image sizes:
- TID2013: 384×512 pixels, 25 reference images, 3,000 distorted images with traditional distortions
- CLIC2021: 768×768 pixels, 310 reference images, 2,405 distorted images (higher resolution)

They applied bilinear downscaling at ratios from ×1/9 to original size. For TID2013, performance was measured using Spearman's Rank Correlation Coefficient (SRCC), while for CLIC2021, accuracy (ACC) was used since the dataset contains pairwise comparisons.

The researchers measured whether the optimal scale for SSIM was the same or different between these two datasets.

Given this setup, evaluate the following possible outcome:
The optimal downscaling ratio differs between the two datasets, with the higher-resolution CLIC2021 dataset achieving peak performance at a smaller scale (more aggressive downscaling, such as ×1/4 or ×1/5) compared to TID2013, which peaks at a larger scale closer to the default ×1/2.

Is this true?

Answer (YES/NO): NO